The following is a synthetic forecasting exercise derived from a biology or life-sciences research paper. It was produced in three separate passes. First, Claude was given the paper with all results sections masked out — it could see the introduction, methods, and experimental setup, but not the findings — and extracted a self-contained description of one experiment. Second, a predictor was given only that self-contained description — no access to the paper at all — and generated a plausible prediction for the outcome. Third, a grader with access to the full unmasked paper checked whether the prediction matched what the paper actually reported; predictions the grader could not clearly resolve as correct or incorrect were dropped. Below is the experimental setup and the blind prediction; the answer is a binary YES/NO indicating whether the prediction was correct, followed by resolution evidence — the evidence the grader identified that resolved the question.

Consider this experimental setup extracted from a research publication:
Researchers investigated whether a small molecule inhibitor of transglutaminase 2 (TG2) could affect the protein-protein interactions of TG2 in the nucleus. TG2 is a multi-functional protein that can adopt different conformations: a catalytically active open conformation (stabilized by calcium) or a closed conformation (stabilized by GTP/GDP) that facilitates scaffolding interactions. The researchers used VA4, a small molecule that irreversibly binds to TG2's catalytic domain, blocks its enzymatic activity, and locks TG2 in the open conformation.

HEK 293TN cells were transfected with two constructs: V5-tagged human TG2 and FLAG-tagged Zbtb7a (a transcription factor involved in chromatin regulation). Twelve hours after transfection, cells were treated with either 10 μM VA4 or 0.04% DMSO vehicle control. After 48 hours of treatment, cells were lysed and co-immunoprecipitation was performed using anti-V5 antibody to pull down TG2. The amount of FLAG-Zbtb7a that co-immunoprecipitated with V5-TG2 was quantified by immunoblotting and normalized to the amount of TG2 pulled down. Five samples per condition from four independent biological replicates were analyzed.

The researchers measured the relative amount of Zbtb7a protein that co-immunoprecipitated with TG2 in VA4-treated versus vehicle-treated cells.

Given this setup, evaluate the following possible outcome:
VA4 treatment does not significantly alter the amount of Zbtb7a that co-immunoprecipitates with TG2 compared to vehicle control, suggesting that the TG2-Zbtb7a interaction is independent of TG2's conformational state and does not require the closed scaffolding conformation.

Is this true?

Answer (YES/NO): NO